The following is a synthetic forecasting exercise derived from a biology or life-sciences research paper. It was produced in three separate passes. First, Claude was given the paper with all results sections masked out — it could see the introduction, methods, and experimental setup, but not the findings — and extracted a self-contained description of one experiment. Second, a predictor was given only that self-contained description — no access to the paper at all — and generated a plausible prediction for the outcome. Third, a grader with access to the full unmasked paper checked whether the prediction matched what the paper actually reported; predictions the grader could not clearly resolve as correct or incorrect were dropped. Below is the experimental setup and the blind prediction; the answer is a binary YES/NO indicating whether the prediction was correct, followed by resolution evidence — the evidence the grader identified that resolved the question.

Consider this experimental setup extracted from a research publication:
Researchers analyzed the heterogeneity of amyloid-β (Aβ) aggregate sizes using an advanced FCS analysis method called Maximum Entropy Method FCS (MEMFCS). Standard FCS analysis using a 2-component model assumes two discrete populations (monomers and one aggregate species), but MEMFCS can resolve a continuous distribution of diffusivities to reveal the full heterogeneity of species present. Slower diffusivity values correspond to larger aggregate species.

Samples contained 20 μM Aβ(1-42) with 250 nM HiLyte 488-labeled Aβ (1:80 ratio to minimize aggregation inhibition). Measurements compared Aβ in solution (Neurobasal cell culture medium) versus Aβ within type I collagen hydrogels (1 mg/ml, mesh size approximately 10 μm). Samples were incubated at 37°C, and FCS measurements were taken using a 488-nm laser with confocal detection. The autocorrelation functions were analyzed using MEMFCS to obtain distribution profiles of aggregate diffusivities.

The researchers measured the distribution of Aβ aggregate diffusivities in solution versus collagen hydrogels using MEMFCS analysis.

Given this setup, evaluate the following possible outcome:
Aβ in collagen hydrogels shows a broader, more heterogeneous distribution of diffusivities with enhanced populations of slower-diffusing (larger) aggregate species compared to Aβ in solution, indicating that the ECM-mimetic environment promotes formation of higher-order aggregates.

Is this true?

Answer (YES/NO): NO